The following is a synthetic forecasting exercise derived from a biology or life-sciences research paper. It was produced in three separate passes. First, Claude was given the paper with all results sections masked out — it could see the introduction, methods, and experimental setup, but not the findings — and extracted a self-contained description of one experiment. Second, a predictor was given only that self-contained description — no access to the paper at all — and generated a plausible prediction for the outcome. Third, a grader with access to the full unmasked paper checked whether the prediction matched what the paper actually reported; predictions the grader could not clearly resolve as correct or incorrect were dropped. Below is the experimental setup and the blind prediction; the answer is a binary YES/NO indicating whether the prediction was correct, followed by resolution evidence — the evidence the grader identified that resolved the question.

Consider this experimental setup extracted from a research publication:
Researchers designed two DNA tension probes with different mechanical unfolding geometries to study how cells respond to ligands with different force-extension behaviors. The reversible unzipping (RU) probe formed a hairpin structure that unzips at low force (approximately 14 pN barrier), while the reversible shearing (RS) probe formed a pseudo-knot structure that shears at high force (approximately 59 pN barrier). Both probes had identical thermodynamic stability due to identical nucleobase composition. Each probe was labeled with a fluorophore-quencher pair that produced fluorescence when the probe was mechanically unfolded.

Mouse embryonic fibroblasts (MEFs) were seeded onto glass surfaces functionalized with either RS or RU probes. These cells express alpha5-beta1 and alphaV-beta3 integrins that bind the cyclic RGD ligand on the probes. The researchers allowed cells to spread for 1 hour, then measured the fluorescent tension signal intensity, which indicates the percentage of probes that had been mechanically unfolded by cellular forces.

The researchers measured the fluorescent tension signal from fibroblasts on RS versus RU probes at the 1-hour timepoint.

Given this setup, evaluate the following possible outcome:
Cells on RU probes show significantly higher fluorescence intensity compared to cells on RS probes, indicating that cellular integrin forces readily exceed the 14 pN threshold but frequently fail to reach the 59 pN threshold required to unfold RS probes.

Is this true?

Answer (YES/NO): NO